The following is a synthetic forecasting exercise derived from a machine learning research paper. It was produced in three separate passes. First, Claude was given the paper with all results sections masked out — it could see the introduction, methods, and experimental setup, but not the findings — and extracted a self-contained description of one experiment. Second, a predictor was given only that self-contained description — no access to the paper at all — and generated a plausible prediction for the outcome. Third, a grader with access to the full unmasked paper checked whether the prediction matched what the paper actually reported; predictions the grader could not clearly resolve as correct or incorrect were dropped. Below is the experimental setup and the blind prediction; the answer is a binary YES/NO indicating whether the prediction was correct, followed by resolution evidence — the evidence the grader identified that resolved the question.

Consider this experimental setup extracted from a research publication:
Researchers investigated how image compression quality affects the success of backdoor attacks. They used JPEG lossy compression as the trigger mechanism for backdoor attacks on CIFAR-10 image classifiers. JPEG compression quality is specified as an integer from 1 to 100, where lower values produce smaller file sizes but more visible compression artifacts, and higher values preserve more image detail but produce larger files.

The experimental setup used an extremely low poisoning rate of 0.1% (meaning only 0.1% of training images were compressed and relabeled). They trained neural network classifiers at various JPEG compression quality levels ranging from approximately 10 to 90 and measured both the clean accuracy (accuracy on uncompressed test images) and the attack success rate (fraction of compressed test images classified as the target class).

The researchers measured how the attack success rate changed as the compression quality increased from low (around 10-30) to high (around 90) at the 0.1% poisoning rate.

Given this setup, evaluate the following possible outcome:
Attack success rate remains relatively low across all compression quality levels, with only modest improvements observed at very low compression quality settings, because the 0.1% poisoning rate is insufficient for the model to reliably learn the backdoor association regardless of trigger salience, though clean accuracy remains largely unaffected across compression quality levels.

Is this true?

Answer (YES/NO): NO